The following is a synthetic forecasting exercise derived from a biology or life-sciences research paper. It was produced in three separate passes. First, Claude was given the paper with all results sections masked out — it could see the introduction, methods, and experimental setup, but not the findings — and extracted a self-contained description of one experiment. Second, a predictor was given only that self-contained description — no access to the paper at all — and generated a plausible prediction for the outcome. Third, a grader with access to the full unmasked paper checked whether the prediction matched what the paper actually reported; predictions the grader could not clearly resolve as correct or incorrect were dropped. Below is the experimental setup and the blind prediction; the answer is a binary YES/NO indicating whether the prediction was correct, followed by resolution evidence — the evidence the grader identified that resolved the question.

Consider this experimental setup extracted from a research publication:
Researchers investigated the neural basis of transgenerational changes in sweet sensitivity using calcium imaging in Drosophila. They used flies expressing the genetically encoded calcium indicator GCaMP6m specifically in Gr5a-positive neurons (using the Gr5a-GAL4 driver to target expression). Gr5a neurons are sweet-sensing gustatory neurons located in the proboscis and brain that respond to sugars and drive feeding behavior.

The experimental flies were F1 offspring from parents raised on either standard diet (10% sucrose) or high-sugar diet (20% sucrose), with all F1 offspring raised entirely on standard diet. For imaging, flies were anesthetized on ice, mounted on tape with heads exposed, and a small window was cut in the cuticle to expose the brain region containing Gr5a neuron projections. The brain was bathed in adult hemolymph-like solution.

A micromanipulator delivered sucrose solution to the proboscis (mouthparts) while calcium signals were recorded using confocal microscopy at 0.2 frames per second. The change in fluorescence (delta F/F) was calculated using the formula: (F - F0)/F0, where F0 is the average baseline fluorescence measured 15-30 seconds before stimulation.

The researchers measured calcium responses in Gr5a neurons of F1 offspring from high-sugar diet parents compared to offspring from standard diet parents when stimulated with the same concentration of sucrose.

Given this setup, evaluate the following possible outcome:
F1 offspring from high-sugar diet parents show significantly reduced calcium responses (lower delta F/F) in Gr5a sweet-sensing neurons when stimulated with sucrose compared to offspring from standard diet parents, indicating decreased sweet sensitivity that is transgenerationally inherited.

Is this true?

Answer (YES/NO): YES